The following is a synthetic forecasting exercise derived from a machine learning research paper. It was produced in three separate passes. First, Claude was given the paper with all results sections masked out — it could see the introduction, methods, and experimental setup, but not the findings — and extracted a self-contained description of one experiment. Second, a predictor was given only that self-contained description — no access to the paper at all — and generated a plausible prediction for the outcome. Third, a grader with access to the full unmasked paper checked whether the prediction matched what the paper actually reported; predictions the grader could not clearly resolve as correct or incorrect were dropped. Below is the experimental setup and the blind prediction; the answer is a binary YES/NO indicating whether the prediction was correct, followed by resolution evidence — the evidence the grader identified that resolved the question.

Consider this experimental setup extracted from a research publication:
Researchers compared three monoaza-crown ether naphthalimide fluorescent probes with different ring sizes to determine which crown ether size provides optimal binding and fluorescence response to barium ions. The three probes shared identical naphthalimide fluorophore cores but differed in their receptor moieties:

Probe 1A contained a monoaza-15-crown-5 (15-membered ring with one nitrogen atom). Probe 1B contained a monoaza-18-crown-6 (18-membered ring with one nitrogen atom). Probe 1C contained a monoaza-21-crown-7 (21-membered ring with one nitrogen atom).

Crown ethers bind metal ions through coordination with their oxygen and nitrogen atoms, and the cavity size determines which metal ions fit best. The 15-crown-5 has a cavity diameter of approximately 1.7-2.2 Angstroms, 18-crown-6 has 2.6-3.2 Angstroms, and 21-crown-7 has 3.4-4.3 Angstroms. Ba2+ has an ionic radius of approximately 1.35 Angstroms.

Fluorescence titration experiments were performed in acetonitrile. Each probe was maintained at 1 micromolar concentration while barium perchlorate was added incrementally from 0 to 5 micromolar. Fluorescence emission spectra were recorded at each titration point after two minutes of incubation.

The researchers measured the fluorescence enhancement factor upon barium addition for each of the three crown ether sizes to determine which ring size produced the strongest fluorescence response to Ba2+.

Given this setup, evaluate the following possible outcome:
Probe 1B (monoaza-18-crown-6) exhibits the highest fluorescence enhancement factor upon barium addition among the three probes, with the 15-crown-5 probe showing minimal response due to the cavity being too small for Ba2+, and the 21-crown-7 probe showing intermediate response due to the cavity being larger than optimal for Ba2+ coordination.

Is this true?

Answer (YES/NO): NO